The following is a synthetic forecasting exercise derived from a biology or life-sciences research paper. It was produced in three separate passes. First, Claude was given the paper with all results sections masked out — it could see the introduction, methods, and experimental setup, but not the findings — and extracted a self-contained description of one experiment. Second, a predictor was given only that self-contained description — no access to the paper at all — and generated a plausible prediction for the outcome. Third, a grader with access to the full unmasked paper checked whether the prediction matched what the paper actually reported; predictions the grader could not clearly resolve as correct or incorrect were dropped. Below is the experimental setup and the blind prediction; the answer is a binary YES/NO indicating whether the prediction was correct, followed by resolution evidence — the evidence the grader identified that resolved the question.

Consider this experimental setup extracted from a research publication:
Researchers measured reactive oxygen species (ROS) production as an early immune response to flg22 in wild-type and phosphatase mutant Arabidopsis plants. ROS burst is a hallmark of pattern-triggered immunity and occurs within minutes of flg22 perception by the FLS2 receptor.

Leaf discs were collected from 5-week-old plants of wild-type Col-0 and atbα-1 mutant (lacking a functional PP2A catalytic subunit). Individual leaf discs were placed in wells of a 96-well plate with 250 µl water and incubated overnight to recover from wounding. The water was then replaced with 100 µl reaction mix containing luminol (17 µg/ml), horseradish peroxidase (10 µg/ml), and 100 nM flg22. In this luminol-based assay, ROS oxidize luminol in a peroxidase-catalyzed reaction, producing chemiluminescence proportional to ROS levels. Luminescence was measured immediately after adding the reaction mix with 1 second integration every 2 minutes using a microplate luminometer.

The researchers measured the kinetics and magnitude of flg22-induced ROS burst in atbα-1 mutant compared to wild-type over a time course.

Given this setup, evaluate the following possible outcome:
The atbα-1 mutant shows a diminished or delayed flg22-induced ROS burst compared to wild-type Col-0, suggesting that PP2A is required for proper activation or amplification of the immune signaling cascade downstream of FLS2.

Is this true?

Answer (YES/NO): NO